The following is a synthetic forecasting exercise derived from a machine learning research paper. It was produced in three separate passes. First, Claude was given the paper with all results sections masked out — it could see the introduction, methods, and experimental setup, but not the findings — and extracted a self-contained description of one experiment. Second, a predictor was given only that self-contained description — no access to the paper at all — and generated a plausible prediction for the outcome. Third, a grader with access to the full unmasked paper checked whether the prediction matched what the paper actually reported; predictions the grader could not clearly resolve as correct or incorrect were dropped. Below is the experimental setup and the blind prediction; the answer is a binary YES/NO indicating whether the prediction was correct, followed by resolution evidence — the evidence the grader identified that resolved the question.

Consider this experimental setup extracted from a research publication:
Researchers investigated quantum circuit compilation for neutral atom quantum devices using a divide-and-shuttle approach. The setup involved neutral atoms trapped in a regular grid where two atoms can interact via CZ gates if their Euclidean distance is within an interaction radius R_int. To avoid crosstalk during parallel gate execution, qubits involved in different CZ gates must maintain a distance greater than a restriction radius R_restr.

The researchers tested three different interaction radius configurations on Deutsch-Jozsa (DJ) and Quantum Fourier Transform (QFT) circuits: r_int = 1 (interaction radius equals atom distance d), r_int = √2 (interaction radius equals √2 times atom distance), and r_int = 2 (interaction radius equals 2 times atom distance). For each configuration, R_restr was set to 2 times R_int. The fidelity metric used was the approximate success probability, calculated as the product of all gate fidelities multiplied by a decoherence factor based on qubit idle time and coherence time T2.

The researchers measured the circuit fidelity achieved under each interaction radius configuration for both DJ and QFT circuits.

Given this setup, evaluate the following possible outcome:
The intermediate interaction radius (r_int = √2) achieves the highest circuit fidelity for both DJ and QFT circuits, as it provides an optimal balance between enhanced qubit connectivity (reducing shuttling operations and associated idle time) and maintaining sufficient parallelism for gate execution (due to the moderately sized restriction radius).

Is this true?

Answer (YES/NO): NO